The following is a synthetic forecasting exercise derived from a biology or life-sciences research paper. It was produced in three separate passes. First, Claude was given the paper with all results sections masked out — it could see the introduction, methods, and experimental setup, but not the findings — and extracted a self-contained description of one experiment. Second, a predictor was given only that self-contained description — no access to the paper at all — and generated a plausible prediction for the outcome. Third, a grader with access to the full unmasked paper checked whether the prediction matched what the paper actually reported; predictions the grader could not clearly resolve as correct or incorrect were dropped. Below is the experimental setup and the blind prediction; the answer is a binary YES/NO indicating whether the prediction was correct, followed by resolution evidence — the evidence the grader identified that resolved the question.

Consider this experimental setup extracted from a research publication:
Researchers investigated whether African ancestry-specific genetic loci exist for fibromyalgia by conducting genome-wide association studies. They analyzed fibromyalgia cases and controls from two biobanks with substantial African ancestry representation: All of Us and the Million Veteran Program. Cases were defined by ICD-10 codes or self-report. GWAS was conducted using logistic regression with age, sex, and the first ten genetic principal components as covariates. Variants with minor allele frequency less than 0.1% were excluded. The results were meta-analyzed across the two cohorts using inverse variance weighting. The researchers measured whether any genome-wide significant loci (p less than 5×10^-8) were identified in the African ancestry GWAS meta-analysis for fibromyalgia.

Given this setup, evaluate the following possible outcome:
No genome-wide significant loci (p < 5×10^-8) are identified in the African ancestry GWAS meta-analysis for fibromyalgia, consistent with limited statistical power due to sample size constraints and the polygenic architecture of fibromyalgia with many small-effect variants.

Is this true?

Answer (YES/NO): NO